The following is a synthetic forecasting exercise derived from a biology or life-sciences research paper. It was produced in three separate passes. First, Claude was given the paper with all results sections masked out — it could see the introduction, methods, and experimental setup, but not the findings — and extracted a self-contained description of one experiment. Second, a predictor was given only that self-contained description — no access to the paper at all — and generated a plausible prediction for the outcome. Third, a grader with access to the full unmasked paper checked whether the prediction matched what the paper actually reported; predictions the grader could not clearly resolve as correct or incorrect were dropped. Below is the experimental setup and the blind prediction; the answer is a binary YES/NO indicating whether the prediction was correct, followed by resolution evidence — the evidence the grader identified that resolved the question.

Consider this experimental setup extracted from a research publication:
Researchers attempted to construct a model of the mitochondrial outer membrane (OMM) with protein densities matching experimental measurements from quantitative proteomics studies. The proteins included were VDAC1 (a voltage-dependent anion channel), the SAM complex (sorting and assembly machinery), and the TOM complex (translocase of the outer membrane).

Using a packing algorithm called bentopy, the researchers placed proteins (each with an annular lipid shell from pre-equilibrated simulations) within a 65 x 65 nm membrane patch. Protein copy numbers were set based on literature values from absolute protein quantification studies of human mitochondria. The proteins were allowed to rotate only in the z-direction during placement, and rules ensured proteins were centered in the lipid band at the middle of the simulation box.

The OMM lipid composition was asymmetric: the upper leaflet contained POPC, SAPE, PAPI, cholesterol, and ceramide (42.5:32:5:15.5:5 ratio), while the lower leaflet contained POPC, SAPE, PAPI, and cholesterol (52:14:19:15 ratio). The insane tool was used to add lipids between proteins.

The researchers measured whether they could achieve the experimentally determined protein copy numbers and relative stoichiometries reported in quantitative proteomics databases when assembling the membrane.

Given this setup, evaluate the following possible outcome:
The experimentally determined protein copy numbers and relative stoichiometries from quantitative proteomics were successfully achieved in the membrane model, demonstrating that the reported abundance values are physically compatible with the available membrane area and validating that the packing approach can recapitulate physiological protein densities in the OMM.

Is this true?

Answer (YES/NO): NO